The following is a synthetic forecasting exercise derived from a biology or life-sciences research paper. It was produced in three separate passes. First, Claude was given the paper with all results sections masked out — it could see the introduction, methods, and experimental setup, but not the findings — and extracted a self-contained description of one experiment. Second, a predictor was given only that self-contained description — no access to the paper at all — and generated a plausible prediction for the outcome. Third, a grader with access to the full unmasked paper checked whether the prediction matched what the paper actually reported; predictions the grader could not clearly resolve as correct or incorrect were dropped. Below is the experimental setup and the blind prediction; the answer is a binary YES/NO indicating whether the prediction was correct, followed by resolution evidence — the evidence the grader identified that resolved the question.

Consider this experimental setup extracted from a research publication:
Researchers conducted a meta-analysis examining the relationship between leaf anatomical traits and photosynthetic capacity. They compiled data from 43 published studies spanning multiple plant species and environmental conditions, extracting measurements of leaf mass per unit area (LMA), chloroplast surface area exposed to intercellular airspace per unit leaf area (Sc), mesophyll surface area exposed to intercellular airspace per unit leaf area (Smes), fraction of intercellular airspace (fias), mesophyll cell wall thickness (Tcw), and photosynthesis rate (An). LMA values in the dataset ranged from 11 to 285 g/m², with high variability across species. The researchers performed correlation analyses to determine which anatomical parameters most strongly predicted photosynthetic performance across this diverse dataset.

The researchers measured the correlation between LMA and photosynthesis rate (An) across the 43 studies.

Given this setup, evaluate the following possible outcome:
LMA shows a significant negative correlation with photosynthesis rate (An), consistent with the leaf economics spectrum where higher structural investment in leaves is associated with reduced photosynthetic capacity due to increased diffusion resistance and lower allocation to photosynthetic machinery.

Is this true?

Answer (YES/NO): NO